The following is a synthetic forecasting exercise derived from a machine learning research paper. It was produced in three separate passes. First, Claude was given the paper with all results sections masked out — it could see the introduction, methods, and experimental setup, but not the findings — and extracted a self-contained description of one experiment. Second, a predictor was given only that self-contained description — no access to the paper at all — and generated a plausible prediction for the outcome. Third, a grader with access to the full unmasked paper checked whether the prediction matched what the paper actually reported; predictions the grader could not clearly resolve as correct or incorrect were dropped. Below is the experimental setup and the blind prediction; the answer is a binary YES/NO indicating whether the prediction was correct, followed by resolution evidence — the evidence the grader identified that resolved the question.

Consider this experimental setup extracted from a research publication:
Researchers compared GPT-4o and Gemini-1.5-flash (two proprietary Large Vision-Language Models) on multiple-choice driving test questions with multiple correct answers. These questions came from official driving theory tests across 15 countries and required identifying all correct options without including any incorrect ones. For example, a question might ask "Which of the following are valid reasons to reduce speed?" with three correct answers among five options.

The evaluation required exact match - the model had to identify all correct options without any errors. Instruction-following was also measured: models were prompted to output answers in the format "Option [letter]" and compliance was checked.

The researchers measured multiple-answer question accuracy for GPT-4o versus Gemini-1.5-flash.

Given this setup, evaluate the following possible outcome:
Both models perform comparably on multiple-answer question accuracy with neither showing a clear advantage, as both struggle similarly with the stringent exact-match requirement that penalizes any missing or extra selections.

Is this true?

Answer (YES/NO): NO